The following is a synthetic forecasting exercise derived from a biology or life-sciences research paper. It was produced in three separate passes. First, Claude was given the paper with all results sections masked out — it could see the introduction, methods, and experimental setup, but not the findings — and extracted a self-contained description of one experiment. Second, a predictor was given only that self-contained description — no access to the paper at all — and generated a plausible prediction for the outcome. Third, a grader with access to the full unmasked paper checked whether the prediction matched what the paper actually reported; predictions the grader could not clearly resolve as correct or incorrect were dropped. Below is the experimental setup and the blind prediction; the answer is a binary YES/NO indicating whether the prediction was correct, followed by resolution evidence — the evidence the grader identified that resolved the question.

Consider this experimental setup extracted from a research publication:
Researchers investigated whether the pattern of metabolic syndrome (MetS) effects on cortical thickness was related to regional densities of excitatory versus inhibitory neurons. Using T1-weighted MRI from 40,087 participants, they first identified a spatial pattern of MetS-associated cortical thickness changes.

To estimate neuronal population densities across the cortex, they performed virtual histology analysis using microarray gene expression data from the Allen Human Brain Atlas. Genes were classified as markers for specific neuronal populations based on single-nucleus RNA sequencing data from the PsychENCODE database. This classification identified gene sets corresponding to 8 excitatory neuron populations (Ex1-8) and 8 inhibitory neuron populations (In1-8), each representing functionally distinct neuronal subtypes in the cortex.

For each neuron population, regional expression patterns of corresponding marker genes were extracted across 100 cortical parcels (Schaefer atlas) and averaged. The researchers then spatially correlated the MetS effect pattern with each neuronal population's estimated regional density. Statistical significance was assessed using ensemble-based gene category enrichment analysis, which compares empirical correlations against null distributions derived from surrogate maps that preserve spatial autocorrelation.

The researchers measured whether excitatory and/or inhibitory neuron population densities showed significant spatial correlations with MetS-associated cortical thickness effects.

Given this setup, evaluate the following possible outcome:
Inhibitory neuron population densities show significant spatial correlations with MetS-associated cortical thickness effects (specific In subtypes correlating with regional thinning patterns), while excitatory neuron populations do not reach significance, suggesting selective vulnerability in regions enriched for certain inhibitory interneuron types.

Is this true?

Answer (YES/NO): NO